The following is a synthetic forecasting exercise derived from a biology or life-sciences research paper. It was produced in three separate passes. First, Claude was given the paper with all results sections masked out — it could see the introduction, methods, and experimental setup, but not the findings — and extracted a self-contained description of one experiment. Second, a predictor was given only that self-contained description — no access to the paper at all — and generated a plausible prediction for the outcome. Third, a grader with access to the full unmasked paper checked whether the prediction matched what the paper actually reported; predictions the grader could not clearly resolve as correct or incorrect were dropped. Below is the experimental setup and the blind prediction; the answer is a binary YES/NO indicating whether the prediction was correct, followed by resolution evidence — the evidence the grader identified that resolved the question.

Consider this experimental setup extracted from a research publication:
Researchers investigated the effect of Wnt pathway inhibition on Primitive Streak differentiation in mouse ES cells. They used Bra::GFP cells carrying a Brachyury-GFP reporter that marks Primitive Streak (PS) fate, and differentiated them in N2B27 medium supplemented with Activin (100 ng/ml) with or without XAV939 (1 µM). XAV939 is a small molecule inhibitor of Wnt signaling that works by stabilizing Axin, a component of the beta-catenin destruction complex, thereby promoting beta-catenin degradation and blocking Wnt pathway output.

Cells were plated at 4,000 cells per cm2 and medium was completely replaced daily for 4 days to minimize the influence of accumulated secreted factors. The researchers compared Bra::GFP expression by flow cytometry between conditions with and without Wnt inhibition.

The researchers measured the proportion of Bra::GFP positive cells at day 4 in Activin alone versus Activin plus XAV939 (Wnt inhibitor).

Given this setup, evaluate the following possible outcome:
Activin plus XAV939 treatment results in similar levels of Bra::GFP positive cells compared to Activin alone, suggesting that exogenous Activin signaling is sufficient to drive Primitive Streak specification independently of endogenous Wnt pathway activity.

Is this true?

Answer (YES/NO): NO